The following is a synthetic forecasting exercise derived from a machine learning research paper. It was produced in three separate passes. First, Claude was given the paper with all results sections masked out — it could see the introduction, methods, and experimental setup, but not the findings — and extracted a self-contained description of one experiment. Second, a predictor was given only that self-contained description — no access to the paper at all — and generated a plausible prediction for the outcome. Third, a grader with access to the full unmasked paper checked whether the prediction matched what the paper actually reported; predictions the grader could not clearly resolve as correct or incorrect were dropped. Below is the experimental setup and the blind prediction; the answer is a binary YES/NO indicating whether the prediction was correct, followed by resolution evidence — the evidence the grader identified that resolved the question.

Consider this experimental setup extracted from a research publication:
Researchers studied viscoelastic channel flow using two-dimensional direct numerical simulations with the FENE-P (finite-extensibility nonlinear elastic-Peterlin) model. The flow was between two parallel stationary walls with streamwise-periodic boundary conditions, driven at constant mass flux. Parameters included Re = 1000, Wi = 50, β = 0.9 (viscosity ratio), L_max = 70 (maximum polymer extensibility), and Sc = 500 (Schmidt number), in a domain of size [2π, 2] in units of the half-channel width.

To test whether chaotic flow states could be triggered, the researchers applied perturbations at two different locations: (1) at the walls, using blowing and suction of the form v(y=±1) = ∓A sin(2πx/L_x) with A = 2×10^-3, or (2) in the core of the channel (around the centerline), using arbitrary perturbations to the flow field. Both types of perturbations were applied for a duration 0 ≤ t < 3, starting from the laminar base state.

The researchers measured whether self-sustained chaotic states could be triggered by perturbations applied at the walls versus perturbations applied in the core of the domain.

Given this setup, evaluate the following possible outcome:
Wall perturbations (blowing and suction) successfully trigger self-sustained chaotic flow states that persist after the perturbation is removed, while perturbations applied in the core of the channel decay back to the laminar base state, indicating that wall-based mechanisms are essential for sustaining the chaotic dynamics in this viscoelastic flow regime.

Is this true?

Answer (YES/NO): YES